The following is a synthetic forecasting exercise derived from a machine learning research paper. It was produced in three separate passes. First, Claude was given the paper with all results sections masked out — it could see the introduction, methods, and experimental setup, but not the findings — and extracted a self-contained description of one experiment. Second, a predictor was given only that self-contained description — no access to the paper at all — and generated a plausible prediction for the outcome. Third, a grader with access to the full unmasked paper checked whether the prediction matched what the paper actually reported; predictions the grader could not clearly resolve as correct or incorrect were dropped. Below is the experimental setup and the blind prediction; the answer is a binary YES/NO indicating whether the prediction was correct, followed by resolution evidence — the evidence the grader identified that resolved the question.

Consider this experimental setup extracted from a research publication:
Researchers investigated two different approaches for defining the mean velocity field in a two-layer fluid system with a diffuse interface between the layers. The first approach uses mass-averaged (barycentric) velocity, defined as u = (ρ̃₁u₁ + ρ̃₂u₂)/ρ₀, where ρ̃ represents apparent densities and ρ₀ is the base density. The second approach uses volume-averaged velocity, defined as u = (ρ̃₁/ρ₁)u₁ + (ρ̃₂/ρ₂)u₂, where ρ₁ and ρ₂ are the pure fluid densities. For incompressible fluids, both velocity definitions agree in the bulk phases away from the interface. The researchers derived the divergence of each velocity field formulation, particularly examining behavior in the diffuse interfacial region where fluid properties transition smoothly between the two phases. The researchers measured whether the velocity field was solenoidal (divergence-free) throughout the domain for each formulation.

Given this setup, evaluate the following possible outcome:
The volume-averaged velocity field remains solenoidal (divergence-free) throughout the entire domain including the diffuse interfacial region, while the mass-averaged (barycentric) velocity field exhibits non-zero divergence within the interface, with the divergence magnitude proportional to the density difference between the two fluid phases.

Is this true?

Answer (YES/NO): NO